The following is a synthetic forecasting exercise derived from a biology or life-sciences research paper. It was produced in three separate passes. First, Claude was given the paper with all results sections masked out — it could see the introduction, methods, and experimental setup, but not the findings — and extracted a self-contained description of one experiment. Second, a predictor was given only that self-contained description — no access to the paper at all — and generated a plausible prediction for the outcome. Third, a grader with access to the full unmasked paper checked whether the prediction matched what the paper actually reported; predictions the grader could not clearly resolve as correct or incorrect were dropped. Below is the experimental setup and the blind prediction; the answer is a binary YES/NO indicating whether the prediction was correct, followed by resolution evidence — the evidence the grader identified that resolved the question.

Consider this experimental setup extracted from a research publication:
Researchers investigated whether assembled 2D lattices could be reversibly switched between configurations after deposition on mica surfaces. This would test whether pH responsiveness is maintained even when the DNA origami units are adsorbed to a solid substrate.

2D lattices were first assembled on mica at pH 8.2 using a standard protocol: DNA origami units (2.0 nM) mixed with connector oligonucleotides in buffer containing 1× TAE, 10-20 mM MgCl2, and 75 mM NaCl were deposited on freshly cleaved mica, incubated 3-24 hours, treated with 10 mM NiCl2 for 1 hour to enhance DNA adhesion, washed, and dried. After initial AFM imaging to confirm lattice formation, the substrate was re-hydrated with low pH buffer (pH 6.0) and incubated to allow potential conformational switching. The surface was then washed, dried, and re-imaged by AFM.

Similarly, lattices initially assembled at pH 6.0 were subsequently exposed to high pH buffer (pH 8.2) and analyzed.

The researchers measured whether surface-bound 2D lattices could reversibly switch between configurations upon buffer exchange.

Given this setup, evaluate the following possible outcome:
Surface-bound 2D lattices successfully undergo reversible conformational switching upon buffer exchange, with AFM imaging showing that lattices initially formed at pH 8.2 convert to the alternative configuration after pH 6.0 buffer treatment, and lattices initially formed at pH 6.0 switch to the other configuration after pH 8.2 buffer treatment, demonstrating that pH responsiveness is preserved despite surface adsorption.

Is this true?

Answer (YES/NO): NO